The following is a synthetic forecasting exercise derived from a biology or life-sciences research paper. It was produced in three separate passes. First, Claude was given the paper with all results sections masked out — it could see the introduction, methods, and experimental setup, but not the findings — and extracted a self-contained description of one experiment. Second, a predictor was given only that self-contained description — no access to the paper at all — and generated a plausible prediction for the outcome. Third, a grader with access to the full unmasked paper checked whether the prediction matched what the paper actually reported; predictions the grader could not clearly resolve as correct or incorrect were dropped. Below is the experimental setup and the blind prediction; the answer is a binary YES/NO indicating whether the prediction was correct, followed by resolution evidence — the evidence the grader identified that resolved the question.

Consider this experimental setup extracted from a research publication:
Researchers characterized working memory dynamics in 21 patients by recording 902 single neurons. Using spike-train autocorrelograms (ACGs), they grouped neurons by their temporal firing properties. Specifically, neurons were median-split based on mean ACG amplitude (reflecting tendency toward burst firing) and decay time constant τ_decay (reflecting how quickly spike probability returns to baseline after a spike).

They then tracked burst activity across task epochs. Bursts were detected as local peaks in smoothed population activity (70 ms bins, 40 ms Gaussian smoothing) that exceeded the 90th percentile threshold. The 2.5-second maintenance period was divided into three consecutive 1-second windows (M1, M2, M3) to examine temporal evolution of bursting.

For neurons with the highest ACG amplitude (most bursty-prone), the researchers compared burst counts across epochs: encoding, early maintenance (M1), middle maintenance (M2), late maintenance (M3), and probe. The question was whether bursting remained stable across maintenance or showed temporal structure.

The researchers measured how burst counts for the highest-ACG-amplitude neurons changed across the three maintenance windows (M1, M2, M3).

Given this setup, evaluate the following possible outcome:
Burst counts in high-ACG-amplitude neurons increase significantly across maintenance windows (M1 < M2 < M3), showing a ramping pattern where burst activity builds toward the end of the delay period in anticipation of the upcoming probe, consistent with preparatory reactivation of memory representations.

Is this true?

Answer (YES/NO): NO